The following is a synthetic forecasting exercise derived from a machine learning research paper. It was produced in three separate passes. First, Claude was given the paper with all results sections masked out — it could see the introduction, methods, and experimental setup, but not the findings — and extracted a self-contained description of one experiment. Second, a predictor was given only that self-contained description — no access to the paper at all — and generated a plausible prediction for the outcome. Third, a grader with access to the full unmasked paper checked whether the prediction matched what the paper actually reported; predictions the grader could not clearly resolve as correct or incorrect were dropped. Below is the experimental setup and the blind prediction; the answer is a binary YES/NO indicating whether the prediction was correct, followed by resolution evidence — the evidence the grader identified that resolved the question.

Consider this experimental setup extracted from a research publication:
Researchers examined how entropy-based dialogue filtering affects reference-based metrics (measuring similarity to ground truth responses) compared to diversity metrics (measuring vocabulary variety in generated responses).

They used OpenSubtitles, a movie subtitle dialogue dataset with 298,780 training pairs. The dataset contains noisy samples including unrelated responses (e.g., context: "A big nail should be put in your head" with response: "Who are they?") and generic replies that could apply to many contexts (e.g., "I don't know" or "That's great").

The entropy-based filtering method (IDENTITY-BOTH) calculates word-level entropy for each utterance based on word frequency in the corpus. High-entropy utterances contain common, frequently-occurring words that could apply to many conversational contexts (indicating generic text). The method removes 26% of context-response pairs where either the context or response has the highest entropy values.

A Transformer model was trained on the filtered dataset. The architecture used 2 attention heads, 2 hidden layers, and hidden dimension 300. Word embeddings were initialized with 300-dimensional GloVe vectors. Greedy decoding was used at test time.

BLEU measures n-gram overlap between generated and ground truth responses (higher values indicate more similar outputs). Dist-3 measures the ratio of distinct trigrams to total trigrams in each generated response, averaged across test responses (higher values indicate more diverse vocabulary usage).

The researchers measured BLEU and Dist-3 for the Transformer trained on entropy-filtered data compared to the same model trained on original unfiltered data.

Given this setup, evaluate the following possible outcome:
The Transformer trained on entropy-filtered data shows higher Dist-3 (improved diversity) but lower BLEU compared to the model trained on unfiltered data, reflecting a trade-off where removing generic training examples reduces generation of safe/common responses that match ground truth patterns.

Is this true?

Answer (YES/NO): NO